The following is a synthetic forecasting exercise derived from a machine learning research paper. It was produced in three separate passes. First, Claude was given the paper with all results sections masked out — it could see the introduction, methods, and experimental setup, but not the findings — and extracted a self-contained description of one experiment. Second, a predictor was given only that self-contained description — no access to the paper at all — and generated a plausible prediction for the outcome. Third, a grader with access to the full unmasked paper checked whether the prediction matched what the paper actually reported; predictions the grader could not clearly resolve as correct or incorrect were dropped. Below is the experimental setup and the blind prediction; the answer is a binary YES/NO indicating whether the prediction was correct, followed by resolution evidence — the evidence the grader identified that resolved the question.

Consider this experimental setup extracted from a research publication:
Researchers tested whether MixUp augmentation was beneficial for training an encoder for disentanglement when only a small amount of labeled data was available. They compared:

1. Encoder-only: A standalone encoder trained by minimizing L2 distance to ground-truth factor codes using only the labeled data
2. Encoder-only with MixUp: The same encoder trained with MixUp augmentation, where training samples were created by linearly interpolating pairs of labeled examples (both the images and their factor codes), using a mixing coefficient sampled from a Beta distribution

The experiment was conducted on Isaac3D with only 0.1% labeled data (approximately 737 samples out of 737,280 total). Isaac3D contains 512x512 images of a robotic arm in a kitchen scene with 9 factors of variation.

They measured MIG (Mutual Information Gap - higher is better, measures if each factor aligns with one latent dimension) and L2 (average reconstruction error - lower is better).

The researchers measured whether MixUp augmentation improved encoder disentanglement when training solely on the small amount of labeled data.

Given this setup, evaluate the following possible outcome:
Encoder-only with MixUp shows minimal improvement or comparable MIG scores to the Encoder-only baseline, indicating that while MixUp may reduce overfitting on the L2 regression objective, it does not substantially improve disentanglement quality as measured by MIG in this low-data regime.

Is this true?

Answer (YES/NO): NO